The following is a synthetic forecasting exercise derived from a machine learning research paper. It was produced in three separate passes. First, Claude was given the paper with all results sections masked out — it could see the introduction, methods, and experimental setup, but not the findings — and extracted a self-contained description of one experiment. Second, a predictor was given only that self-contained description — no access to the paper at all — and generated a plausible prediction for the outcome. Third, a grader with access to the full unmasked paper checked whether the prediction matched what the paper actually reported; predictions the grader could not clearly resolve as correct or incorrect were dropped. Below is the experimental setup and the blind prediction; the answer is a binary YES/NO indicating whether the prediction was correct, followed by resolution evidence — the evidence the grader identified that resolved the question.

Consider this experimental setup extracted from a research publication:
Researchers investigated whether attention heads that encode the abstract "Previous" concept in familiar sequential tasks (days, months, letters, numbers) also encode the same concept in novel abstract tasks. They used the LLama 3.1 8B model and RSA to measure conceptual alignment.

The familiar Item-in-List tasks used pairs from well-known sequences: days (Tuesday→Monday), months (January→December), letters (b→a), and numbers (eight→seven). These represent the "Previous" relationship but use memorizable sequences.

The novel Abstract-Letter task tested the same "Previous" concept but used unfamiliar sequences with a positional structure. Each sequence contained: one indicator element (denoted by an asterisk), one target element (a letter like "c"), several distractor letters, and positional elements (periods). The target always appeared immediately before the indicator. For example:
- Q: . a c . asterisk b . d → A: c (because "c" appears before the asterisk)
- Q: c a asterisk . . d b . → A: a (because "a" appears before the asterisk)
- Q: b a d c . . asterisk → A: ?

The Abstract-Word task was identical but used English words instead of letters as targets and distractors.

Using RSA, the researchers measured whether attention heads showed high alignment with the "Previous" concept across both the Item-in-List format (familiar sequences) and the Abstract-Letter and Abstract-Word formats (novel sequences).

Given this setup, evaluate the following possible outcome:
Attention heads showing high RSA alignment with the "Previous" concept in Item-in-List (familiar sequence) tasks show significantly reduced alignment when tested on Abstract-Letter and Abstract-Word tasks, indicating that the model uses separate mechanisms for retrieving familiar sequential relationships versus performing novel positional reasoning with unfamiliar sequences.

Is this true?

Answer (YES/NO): YES